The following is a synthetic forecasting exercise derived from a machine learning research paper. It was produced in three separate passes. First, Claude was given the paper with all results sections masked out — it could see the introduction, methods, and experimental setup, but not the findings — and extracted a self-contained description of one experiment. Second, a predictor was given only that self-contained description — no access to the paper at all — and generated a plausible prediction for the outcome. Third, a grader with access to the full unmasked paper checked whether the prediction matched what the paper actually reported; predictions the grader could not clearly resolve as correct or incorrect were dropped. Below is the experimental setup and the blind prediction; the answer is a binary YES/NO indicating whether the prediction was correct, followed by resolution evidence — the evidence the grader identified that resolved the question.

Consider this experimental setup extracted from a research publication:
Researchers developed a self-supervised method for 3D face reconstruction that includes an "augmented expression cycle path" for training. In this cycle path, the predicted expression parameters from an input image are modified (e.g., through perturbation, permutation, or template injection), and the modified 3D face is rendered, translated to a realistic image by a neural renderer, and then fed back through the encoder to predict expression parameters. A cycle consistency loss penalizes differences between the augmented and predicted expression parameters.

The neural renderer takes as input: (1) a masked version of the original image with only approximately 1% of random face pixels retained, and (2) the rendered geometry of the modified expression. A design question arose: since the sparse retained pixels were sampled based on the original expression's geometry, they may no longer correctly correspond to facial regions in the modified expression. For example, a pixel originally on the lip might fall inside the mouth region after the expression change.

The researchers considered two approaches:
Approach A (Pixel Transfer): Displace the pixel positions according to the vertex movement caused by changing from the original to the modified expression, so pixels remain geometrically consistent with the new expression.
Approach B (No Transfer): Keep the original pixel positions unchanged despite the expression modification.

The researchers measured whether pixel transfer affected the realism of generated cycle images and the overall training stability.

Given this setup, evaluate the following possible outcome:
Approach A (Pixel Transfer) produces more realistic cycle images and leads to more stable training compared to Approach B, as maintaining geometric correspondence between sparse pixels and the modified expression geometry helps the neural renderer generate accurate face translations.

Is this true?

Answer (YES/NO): YES